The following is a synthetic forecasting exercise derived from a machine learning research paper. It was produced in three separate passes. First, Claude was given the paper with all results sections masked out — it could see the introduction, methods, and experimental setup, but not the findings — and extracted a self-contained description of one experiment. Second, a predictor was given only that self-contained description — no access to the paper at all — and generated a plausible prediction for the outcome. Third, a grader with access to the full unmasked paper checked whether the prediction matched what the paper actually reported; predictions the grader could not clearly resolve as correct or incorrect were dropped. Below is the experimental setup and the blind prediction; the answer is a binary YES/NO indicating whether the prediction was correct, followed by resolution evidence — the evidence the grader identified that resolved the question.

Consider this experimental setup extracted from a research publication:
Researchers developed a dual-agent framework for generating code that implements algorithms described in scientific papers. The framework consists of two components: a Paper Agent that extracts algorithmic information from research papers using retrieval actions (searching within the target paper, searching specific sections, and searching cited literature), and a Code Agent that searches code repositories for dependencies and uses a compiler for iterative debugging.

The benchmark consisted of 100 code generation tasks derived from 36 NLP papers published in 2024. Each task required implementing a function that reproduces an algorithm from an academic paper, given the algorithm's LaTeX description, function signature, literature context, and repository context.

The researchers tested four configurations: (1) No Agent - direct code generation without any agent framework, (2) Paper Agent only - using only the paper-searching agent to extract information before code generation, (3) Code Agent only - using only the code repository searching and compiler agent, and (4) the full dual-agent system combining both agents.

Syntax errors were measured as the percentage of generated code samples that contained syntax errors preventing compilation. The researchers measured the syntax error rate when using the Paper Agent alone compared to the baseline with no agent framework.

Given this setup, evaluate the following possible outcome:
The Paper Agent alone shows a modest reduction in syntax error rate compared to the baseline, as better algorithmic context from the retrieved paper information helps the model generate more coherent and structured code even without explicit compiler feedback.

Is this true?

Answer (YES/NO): NO